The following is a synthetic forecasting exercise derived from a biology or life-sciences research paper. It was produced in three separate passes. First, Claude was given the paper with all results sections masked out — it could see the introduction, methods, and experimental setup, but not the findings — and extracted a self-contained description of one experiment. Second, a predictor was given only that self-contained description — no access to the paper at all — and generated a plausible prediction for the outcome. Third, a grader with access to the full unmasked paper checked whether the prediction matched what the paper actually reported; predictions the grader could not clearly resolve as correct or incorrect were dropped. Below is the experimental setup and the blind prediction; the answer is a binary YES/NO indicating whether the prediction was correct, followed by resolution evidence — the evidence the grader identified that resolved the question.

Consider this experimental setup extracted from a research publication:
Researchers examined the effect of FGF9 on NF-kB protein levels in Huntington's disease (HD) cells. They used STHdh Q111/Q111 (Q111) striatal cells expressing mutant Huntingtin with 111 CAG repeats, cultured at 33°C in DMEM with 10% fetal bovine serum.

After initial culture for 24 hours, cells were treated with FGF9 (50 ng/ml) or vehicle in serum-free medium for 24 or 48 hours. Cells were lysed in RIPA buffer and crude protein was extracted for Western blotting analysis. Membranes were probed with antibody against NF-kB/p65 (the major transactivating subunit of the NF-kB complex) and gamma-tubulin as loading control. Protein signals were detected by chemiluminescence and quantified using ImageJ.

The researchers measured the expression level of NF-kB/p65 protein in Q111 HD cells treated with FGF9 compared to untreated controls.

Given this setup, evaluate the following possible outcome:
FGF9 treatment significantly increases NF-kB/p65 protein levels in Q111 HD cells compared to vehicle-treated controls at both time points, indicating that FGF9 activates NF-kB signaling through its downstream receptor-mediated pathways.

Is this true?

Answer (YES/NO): NO